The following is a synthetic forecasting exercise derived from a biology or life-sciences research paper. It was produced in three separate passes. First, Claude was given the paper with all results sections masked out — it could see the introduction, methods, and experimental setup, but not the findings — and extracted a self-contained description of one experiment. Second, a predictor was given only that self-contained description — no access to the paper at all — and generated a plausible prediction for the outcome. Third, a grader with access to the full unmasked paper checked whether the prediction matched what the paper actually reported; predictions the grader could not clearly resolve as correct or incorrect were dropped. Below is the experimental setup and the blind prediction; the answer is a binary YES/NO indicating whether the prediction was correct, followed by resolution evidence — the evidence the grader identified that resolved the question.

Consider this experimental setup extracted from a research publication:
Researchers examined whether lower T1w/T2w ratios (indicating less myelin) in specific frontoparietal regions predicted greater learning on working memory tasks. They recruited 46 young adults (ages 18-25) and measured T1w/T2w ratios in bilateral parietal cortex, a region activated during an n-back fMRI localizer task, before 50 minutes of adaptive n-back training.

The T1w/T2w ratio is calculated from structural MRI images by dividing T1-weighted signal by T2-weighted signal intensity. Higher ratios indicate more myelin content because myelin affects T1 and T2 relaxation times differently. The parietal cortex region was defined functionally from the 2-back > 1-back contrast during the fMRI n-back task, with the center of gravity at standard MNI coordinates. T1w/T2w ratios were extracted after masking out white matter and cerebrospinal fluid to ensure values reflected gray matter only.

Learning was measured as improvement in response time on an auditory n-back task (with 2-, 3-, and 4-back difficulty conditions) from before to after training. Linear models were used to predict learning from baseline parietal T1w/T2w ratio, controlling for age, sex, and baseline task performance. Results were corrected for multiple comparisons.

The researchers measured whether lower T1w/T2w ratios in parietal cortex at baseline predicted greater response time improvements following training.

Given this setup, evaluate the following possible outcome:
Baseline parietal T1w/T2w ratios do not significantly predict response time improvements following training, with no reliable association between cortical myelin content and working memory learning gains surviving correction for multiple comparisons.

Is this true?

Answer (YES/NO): NO